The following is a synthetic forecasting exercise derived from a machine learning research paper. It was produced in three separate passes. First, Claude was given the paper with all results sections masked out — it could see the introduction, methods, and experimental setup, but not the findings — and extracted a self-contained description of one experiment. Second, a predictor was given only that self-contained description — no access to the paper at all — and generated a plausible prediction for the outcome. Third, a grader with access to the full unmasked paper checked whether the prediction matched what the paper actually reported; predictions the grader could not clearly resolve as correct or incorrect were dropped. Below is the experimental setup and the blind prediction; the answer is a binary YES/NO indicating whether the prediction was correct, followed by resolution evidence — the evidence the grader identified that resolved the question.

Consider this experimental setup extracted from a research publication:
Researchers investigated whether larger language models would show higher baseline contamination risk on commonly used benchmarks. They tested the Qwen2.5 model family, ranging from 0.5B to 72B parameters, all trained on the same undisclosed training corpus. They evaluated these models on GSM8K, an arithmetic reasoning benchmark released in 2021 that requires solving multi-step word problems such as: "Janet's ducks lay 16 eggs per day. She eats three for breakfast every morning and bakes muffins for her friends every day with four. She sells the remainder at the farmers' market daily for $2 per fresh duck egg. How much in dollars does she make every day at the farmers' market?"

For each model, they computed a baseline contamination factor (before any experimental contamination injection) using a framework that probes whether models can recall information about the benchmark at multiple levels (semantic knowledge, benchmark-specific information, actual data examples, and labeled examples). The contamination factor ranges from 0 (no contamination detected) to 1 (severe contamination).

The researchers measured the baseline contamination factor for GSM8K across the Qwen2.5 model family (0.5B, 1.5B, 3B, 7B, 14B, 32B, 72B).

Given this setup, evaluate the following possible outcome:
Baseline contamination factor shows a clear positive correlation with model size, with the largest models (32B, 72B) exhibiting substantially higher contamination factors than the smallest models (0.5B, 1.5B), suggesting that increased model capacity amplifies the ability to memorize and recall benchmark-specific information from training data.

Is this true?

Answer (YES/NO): YES